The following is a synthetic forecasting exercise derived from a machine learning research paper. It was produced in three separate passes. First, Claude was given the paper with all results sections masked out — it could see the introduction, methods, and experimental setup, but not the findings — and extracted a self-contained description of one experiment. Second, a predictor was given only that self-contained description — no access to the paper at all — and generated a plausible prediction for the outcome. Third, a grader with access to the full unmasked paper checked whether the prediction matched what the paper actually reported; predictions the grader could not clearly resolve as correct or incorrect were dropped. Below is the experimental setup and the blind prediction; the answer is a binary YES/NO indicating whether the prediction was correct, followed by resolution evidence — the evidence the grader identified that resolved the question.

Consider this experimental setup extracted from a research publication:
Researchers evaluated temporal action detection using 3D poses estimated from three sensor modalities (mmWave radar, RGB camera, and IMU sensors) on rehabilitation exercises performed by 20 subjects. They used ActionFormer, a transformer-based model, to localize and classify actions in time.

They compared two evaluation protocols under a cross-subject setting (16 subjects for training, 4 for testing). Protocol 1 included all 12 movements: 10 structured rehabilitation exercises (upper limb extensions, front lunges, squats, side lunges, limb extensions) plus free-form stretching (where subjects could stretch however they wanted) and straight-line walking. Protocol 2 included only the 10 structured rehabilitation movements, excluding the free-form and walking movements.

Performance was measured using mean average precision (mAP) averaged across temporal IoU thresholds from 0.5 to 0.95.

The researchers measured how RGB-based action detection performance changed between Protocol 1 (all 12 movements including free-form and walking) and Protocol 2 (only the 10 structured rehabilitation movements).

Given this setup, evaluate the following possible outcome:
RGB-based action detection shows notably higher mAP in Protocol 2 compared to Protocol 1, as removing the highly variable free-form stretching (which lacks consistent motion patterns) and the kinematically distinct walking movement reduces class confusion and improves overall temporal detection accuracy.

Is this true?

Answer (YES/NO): YES